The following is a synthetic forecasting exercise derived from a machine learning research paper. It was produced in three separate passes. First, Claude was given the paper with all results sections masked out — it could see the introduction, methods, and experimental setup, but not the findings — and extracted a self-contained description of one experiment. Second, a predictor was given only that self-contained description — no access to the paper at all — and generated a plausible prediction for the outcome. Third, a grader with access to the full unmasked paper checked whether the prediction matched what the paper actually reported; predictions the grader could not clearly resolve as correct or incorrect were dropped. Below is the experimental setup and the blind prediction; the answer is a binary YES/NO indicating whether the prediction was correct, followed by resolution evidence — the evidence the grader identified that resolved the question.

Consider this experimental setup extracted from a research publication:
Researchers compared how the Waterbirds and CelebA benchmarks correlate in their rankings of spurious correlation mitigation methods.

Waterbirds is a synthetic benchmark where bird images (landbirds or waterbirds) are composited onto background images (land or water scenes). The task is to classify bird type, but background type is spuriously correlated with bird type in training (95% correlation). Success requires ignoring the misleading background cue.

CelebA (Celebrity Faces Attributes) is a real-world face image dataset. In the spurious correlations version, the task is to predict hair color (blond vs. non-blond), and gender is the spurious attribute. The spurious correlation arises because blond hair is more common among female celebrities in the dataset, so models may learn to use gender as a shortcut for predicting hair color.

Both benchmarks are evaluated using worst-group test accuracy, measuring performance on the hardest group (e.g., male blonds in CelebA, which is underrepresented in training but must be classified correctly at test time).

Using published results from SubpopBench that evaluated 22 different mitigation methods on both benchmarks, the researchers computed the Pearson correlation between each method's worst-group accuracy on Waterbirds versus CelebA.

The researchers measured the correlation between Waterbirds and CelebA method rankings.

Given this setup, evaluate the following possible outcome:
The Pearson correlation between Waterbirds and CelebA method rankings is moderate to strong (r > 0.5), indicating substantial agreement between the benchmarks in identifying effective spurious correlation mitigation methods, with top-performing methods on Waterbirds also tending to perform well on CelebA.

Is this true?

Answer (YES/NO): NO